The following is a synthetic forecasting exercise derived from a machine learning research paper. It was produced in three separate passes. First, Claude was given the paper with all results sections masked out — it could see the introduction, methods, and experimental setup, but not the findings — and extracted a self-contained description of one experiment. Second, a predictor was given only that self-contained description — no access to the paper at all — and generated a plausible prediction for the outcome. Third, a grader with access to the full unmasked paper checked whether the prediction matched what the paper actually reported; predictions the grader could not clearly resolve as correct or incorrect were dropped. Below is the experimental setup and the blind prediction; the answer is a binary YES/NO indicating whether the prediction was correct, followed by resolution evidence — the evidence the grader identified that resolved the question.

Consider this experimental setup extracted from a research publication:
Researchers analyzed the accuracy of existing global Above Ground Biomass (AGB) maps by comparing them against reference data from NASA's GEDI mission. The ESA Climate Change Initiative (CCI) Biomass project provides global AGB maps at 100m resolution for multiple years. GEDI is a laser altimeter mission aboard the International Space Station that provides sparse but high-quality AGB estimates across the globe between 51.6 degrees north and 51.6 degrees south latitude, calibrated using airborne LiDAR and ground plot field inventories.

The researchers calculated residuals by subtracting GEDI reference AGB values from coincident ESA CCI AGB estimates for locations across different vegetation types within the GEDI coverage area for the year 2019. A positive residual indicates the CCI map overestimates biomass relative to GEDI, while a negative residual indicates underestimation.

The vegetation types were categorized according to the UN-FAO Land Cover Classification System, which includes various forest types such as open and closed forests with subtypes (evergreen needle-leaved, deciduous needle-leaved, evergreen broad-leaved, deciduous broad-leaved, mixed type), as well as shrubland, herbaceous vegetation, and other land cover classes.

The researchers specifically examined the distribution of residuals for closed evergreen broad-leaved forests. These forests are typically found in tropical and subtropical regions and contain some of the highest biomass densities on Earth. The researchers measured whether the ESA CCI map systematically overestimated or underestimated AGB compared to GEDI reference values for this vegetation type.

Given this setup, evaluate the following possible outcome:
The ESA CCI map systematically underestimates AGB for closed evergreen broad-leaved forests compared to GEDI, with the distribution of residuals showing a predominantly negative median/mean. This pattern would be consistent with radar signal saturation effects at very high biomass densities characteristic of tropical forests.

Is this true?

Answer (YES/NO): NO